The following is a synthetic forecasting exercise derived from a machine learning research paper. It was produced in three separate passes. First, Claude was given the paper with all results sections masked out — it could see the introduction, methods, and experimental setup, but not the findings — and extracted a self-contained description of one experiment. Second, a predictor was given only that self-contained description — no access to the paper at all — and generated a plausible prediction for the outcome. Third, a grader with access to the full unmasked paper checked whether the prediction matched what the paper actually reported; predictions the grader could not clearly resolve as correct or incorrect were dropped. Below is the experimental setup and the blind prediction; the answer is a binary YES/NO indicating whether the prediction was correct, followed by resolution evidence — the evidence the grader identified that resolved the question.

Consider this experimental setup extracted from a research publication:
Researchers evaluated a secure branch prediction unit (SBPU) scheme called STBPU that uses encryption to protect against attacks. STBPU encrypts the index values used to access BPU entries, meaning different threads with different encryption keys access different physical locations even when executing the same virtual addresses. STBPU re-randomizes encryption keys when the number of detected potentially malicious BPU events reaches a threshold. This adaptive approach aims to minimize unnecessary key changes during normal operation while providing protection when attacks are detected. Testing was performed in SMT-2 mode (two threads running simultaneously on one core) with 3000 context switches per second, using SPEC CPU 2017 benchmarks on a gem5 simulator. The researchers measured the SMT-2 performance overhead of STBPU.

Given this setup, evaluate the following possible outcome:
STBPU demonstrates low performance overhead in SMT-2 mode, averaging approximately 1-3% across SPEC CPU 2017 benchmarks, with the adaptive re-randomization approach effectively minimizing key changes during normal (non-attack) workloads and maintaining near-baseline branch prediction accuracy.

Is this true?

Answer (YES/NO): NO